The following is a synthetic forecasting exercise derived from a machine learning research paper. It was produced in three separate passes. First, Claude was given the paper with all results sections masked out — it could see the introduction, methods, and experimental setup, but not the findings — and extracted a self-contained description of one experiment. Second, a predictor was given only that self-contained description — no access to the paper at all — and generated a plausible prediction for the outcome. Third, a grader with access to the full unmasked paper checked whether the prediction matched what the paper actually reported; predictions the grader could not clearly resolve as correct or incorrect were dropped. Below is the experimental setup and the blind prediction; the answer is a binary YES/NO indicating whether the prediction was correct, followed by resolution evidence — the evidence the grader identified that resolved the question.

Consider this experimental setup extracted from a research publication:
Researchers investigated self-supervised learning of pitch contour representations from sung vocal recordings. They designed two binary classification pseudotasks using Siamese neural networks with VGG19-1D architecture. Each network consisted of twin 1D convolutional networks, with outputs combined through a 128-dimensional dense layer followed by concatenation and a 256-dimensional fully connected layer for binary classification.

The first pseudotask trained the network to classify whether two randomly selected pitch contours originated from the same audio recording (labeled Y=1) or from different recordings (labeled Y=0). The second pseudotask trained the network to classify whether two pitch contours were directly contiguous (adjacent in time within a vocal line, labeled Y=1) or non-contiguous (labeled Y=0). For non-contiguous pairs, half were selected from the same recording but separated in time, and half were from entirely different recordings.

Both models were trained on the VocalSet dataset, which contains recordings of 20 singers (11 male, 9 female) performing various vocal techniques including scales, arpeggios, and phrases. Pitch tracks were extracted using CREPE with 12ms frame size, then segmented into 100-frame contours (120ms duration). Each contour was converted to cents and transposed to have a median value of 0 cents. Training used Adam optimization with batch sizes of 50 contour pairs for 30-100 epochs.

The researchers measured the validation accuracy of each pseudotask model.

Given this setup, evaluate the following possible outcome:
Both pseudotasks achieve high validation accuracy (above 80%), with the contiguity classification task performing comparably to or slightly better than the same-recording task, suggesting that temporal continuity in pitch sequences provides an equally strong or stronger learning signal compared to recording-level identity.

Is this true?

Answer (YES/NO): NO